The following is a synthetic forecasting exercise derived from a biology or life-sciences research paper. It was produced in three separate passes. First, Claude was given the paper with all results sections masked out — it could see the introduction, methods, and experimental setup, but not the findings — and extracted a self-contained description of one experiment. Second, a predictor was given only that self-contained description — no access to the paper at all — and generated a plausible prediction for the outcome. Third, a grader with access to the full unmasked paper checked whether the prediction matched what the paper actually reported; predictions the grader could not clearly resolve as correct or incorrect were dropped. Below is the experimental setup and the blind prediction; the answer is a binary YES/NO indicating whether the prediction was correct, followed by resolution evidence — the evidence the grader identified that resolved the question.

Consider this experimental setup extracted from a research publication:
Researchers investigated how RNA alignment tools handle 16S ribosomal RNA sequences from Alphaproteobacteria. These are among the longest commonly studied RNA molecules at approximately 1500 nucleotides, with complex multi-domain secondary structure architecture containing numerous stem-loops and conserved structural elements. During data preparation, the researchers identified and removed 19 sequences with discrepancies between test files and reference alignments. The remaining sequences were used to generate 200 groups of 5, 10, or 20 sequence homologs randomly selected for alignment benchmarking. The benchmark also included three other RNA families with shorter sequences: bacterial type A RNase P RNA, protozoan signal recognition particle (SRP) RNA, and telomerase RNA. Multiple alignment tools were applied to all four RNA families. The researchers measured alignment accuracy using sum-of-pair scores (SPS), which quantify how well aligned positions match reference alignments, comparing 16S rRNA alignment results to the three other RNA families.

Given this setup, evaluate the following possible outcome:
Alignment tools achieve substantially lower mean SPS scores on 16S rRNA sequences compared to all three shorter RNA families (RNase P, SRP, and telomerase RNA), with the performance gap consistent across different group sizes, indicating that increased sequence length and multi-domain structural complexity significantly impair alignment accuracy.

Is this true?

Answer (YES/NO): NO